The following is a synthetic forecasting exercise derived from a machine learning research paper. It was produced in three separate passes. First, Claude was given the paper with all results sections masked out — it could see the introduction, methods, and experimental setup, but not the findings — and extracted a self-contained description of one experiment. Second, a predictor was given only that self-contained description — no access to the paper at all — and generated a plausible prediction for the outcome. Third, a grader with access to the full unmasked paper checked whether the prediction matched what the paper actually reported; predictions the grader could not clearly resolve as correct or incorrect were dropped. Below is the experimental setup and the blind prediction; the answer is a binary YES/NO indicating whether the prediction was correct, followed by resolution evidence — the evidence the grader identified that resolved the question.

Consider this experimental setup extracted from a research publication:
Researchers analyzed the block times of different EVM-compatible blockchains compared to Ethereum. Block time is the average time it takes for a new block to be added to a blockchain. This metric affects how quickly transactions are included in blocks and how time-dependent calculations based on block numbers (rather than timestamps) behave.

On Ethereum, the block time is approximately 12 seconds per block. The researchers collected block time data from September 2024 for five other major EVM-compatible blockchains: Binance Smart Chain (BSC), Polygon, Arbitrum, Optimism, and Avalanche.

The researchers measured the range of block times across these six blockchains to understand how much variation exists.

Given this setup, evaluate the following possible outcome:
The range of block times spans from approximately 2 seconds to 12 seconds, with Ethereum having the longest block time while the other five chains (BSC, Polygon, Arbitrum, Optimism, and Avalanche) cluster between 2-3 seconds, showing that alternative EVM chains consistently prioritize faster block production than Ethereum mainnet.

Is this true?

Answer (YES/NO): NO